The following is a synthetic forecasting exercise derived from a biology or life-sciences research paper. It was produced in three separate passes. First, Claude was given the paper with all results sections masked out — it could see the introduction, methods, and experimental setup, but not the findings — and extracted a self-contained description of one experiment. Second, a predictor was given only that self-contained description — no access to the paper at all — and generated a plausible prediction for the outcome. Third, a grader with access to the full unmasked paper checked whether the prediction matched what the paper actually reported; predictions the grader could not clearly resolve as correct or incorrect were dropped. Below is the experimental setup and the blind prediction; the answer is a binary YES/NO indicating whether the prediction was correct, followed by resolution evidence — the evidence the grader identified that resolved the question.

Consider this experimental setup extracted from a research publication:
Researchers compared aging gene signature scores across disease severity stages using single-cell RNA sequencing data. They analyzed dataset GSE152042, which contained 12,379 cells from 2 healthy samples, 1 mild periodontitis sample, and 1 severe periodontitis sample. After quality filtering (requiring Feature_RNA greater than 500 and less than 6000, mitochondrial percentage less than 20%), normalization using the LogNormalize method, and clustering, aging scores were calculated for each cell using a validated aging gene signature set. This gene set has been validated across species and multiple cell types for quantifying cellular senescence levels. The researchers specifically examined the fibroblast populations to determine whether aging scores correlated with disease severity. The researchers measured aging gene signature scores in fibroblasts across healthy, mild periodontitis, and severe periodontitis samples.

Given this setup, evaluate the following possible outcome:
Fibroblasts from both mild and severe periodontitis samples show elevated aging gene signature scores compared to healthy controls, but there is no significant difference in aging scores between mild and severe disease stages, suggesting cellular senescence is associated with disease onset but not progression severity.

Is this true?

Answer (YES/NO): NO